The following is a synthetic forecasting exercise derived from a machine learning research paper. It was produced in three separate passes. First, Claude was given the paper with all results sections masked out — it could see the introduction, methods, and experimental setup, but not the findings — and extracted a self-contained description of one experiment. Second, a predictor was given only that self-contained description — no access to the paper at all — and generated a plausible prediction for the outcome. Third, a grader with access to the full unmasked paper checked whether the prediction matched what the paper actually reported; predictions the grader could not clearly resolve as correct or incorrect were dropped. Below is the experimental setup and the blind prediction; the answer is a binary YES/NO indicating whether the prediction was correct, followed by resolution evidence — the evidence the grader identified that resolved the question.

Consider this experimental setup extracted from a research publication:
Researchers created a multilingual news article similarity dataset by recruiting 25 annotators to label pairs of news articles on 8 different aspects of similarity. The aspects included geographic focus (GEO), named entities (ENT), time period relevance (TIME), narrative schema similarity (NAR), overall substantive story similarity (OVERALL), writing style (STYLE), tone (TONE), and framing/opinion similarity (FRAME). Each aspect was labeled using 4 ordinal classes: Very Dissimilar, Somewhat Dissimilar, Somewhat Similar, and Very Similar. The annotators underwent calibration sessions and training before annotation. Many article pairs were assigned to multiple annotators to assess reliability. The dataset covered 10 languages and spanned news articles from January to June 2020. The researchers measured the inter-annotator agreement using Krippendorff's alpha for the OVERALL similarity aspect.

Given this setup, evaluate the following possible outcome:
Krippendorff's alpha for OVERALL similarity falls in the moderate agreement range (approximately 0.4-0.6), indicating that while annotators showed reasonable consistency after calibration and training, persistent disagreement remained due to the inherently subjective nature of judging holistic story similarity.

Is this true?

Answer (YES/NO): NO